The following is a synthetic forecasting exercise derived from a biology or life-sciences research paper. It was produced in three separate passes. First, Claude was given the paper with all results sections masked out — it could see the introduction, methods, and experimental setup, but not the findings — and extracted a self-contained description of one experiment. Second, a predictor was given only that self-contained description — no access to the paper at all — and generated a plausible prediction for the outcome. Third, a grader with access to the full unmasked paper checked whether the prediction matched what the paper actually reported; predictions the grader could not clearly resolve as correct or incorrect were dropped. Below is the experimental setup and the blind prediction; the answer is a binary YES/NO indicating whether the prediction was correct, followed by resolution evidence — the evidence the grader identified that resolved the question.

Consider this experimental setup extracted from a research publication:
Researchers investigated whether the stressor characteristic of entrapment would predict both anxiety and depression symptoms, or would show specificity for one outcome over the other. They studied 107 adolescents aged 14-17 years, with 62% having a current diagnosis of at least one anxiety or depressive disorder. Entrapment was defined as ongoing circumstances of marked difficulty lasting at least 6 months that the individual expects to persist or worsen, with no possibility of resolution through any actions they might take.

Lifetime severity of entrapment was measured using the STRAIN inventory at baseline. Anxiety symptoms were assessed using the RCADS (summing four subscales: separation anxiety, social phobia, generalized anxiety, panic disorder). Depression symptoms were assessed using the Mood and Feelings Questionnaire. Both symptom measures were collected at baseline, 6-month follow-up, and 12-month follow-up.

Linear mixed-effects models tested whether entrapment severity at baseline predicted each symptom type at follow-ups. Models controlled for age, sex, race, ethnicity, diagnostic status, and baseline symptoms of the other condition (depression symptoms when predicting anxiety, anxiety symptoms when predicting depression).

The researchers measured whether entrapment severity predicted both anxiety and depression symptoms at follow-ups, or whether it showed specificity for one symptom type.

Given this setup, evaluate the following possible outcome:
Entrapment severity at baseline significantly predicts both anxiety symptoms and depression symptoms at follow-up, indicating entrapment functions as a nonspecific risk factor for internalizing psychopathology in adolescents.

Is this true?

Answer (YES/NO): YES